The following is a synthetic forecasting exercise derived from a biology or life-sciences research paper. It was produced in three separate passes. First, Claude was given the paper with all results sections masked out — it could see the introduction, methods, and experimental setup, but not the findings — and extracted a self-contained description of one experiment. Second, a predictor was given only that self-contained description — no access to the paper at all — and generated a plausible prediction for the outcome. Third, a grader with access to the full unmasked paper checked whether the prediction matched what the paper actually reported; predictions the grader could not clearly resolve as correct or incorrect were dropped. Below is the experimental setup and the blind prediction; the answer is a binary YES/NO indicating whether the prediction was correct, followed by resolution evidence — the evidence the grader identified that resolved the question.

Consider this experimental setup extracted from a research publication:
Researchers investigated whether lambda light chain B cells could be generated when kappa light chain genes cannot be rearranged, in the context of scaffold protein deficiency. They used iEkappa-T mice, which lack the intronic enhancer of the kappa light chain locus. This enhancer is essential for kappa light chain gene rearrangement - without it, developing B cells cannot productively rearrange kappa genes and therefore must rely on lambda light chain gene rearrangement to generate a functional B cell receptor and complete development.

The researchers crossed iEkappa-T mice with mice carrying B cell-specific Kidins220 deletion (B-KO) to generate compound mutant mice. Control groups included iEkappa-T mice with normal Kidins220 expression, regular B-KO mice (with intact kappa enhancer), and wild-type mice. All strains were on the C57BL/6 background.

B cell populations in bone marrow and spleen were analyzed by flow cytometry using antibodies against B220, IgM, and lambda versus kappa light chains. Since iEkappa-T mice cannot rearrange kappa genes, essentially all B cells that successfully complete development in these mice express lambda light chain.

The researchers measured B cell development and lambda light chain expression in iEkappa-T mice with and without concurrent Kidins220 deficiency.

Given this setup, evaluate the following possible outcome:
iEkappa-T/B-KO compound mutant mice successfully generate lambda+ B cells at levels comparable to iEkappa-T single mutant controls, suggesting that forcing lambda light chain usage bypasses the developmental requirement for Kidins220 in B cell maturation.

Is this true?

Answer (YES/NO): NO